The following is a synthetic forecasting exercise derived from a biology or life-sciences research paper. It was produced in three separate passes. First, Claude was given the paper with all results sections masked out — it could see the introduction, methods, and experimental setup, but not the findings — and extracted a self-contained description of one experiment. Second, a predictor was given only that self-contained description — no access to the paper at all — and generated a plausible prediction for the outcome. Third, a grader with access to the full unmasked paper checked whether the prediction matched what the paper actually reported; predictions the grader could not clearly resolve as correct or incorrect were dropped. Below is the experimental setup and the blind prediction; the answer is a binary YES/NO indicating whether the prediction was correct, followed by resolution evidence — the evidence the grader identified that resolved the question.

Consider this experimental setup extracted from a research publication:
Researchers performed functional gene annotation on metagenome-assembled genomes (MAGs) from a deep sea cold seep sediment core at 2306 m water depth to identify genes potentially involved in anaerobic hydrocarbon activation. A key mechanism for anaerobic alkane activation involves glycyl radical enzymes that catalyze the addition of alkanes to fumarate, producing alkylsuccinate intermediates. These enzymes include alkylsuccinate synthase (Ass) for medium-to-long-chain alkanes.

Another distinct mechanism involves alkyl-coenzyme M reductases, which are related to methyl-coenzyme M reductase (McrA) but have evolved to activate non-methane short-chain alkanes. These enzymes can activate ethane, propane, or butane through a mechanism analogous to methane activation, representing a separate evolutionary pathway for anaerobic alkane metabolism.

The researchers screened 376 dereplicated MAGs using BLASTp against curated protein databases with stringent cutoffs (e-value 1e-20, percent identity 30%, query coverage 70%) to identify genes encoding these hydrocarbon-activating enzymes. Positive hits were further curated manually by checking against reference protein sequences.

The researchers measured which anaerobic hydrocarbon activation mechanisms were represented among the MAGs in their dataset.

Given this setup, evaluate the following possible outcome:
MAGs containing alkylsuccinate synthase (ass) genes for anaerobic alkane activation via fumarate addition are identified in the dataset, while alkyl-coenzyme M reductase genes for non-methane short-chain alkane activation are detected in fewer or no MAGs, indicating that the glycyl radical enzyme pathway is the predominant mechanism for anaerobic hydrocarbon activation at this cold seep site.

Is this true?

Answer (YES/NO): NO